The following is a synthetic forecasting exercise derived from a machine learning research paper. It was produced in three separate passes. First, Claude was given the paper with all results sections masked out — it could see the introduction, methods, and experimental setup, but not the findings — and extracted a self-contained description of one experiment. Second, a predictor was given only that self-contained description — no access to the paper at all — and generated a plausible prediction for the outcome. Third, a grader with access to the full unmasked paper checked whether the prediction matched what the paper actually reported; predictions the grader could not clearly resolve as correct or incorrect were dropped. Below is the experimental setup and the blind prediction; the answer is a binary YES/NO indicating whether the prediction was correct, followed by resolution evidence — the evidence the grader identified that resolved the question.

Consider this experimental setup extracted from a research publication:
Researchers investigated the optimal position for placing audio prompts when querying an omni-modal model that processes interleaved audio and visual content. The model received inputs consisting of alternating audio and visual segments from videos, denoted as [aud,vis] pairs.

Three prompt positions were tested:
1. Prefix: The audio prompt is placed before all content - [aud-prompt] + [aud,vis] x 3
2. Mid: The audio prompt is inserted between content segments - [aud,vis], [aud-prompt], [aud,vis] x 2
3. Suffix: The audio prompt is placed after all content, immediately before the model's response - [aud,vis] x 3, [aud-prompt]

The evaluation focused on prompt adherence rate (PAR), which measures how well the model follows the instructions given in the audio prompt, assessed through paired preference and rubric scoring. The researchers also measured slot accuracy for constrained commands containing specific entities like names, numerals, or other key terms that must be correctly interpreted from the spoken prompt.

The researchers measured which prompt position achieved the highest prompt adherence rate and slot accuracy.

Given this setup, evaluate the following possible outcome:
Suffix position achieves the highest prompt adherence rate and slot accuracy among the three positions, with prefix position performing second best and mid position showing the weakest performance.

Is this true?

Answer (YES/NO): NO